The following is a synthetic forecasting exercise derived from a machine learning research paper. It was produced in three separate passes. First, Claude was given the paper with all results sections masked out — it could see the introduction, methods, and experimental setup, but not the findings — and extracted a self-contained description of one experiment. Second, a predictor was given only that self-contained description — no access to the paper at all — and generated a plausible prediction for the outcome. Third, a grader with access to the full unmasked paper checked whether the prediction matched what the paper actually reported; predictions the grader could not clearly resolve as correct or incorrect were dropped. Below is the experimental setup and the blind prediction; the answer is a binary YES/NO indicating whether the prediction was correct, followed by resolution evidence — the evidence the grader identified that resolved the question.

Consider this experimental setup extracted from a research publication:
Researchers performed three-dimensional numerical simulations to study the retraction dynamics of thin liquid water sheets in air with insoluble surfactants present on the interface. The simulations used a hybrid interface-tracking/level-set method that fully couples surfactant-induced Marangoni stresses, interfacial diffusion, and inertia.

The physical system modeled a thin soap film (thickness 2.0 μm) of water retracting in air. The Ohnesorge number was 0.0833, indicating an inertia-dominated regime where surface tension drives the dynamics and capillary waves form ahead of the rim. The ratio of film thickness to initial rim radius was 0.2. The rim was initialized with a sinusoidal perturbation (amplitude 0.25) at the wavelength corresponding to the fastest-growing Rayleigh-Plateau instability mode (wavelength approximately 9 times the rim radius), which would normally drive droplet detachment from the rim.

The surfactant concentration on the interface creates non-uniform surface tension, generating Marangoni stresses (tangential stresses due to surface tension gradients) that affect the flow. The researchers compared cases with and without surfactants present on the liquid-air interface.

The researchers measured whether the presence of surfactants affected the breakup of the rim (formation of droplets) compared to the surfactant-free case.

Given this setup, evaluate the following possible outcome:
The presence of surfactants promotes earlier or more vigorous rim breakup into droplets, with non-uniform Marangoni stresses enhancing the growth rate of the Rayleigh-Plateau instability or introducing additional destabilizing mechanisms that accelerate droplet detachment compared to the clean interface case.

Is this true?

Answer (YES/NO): NO